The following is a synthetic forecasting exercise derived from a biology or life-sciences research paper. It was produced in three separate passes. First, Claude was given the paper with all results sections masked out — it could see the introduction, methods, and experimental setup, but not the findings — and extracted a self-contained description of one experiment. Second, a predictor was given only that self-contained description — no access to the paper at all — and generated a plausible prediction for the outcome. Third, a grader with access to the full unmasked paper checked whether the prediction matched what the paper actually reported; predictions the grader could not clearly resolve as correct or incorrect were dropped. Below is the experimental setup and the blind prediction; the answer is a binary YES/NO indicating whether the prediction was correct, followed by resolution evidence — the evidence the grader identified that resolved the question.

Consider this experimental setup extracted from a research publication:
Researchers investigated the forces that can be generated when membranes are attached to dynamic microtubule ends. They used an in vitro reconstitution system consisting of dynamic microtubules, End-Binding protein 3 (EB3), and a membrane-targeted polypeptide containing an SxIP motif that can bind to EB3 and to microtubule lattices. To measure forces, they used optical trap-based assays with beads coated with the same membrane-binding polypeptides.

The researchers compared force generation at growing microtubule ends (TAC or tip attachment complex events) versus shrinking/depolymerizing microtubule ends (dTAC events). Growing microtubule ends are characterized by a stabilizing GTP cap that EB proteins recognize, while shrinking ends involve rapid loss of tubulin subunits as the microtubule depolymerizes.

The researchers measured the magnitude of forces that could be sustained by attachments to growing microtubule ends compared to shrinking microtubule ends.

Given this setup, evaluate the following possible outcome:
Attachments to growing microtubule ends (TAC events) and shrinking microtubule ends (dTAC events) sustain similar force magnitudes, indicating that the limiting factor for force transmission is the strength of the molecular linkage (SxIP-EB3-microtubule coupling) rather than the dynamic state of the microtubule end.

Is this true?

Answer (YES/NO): NO